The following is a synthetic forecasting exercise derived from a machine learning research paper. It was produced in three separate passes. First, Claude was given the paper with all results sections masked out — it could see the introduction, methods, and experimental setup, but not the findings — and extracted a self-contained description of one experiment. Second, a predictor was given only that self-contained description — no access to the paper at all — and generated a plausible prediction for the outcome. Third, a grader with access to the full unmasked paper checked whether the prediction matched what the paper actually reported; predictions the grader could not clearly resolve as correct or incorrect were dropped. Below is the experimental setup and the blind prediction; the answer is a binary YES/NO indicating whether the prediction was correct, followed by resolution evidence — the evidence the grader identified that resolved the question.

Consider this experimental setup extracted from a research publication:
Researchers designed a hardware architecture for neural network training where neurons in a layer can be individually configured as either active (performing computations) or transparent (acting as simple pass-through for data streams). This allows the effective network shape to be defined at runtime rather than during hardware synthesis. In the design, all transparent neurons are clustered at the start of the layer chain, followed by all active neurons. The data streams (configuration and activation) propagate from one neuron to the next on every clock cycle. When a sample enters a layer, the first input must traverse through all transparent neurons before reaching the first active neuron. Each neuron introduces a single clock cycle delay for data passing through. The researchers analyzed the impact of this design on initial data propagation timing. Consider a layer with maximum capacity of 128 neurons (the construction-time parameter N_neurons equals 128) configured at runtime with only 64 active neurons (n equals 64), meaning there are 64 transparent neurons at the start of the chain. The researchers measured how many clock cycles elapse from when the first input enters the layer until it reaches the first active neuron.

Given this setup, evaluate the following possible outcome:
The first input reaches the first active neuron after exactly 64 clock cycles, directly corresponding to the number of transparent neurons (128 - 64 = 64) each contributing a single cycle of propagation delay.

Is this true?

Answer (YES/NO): YES